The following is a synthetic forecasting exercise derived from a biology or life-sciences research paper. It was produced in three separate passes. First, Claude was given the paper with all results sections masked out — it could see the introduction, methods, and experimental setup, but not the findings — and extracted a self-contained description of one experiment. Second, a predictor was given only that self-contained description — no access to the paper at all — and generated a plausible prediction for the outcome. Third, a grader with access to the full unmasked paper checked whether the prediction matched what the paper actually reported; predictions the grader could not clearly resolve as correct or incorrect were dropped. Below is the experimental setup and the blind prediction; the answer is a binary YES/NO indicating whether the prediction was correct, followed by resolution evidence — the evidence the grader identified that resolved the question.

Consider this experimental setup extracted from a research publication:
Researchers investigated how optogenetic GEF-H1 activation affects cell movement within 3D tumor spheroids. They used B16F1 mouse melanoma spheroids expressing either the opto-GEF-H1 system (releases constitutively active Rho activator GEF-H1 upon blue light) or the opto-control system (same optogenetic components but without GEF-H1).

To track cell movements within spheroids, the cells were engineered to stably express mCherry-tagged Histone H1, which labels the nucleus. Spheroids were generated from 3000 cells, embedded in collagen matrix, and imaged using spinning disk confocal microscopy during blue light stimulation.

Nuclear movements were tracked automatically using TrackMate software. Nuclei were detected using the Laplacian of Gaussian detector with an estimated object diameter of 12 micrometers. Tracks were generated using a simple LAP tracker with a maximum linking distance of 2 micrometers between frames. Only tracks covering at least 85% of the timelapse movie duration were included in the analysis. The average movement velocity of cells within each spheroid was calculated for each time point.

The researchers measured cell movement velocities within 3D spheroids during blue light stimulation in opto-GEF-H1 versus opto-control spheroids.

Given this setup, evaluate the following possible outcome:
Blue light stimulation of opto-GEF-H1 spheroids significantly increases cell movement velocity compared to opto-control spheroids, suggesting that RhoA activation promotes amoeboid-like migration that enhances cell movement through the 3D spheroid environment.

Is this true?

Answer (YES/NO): YES